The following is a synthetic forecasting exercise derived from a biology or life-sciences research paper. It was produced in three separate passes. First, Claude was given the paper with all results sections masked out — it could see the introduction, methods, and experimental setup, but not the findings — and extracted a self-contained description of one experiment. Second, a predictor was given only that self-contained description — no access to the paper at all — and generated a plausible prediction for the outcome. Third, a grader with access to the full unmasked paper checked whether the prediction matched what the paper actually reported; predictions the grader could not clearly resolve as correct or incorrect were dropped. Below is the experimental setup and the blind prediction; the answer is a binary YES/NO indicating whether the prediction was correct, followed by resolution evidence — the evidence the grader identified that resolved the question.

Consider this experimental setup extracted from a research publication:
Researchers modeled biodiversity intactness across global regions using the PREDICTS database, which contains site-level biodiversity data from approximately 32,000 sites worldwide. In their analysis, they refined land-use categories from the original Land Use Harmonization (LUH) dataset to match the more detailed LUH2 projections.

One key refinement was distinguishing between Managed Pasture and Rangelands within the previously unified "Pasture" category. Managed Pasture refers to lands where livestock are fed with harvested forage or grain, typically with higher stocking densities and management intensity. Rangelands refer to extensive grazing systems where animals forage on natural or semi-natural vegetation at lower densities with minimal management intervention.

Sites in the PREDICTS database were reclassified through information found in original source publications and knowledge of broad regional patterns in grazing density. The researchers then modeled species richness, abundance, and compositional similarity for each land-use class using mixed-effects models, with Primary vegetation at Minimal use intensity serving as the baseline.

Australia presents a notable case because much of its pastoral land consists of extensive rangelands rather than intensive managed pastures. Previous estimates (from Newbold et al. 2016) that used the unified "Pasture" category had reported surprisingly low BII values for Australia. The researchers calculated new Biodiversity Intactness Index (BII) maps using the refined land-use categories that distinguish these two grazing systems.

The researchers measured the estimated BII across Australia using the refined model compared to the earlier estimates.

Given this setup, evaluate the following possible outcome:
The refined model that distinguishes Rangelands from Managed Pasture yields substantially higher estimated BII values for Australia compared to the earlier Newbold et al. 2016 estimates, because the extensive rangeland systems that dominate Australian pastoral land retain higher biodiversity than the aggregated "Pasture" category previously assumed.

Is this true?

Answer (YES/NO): YES